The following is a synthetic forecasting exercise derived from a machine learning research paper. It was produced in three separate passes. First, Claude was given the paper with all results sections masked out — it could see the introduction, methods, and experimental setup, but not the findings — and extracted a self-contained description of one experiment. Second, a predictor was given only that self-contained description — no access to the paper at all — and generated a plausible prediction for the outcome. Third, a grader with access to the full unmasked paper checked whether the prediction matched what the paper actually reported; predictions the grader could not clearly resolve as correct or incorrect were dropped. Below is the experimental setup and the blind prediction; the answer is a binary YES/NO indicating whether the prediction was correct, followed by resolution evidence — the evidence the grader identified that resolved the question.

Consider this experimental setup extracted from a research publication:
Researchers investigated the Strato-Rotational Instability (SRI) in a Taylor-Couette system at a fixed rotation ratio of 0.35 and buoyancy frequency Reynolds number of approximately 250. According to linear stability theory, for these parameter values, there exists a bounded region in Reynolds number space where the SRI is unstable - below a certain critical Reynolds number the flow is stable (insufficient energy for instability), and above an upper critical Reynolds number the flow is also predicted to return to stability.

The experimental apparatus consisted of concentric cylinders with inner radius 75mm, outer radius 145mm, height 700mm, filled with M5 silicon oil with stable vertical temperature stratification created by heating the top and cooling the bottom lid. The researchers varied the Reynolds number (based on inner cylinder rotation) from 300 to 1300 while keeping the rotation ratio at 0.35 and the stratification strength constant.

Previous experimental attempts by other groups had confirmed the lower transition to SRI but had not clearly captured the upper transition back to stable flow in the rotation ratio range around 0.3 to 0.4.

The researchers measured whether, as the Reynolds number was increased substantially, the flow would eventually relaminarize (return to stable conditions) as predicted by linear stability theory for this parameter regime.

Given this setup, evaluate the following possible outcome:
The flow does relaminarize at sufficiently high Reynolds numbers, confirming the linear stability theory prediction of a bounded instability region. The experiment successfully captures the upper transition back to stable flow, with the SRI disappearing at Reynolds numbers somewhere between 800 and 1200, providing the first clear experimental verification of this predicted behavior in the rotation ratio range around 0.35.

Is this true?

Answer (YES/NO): YES